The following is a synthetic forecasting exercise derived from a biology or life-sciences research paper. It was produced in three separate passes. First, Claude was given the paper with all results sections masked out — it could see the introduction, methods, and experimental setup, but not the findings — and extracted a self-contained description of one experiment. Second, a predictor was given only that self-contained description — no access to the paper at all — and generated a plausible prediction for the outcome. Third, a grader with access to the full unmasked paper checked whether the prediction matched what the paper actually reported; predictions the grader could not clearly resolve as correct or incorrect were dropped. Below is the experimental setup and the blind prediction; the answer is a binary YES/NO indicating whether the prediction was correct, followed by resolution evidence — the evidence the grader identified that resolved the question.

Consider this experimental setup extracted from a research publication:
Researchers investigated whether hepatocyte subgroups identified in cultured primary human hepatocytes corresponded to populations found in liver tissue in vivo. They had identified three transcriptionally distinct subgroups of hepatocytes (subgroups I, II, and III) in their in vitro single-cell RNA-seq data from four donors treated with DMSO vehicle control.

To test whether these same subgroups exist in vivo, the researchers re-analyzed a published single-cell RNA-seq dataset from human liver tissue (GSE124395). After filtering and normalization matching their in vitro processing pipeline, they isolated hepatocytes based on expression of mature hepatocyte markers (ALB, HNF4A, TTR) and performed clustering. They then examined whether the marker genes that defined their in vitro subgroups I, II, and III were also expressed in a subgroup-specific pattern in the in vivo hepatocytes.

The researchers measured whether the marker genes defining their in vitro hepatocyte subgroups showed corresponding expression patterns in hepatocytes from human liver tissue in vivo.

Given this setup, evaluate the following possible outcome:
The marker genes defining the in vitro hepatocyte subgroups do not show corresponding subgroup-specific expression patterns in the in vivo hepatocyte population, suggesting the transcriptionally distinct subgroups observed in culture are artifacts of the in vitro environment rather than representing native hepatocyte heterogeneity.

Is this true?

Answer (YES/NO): NO